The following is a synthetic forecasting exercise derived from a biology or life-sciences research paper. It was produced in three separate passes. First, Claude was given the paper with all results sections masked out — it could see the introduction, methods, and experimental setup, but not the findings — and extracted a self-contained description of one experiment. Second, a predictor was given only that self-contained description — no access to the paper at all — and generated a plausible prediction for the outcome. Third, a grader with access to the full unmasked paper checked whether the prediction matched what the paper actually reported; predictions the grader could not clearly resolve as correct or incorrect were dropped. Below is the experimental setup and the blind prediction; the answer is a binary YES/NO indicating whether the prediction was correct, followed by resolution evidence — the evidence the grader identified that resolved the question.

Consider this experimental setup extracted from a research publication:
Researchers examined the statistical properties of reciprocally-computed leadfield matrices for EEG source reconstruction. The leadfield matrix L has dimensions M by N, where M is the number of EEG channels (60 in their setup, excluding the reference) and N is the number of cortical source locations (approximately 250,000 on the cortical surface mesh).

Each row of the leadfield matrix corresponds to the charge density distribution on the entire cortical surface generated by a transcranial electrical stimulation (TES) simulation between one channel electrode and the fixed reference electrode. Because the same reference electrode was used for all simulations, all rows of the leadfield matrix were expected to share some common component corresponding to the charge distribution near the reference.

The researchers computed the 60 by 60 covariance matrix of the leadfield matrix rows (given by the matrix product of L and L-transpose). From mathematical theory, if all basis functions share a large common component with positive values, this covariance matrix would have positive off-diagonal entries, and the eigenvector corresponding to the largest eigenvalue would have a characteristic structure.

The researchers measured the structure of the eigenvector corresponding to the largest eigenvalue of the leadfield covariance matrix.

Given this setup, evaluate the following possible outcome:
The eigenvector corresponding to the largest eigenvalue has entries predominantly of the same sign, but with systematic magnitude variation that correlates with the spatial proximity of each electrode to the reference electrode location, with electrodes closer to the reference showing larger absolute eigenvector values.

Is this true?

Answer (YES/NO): NO